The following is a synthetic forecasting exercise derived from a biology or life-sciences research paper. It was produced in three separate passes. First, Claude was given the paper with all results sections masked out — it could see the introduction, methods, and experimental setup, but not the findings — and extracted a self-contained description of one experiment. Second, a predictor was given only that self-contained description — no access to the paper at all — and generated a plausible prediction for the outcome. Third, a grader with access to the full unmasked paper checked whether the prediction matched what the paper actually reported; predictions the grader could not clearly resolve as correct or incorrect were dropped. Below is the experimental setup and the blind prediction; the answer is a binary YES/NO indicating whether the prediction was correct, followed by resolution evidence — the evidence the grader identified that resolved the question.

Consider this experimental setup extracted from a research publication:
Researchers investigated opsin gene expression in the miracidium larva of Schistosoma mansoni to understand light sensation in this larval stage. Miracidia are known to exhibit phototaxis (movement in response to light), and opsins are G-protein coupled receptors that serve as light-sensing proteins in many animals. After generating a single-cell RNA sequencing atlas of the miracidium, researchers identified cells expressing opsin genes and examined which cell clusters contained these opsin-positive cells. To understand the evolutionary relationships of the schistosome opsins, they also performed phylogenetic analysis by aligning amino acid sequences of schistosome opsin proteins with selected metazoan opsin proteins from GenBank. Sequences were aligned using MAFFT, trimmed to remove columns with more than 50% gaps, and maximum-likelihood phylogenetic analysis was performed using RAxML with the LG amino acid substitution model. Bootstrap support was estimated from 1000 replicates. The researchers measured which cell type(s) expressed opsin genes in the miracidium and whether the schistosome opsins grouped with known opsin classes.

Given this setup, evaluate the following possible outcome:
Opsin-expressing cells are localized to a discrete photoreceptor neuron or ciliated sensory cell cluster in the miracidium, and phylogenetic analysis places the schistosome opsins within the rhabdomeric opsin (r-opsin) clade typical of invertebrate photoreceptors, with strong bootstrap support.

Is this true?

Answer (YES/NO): NO